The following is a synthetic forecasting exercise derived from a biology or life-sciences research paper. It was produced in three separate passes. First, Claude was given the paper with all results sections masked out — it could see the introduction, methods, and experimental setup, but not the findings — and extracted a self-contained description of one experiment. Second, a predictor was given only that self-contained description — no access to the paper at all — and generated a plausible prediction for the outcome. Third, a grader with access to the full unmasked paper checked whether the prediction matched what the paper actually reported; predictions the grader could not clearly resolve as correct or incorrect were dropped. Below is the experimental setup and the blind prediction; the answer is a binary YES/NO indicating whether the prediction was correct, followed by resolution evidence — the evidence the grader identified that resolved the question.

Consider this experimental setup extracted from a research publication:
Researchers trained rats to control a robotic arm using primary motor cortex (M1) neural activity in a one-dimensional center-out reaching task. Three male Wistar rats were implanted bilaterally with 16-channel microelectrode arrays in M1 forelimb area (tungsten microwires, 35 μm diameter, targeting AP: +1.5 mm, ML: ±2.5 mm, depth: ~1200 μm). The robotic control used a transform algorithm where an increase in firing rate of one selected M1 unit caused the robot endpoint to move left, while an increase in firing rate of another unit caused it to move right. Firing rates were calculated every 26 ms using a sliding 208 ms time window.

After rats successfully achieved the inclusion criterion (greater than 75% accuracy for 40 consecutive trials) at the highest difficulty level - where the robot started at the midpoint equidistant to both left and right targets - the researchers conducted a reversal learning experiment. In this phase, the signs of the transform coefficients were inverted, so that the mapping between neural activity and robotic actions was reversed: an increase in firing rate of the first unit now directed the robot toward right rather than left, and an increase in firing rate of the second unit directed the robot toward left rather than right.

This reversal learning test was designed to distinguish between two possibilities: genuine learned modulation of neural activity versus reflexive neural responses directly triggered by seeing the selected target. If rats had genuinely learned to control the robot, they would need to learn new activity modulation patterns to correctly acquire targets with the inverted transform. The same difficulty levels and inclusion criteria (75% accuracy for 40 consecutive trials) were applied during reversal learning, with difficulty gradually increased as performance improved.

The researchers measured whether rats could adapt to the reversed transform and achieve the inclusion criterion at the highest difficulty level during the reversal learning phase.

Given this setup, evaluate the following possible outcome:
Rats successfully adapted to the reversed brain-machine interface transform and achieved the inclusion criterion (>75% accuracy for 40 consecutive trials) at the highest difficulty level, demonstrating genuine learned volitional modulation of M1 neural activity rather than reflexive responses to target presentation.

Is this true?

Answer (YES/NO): YES